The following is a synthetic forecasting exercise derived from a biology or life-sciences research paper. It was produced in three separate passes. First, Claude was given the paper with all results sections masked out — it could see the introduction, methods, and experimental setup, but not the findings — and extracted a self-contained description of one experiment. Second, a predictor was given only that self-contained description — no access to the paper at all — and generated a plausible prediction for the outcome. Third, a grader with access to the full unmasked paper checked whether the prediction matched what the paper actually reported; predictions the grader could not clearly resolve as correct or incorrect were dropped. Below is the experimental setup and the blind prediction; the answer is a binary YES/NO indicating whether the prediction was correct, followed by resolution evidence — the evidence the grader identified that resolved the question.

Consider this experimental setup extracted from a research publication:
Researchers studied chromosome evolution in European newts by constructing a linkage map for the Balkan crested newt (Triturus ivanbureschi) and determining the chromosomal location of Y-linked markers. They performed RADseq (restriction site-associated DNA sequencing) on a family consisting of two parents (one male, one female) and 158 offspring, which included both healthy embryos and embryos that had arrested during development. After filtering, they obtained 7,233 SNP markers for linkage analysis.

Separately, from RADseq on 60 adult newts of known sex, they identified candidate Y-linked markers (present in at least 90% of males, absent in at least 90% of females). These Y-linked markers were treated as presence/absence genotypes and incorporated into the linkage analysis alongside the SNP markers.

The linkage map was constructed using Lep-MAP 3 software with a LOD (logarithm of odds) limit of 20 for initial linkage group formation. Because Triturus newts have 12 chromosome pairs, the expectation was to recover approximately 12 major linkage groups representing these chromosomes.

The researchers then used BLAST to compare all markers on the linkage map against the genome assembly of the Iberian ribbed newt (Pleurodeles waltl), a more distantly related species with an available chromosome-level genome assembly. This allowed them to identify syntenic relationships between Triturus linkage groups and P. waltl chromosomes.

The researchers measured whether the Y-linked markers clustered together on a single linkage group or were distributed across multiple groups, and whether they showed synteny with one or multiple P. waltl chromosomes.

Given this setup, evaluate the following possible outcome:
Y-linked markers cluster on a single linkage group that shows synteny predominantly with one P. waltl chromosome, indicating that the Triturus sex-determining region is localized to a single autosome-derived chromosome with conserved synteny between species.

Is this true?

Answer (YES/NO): YES